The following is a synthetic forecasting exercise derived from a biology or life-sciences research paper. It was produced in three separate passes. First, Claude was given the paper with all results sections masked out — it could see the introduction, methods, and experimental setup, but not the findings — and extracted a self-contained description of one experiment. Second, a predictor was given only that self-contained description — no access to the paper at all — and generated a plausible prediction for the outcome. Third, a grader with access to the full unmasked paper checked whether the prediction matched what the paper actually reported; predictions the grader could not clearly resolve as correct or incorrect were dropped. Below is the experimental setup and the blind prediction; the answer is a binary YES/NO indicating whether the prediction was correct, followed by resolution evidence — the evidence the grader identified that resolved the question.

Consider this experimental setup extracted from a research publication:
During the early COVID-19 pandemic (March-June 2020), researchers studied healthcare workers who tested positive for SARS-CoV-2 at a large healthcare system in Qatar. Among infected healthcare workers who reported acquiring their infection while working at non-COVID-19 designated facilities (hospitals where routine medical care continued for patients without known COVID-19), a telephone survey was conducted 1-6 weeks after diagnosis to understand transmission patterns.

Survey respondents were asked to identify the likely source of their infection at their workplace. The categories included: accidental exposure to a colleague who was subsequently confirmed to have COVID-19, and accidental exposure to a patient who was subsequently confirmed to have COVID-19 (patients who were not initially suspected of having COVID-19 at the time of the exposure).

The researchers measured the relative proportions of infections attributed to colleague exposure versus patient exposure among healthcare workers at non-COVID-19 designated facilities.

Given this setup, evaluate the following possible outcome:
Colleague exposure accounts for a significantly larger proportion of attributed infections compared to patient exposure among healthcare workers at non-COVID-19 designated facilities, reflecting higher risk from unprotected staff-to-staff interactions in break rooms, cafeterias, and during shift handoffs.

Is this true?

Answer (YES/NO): YES